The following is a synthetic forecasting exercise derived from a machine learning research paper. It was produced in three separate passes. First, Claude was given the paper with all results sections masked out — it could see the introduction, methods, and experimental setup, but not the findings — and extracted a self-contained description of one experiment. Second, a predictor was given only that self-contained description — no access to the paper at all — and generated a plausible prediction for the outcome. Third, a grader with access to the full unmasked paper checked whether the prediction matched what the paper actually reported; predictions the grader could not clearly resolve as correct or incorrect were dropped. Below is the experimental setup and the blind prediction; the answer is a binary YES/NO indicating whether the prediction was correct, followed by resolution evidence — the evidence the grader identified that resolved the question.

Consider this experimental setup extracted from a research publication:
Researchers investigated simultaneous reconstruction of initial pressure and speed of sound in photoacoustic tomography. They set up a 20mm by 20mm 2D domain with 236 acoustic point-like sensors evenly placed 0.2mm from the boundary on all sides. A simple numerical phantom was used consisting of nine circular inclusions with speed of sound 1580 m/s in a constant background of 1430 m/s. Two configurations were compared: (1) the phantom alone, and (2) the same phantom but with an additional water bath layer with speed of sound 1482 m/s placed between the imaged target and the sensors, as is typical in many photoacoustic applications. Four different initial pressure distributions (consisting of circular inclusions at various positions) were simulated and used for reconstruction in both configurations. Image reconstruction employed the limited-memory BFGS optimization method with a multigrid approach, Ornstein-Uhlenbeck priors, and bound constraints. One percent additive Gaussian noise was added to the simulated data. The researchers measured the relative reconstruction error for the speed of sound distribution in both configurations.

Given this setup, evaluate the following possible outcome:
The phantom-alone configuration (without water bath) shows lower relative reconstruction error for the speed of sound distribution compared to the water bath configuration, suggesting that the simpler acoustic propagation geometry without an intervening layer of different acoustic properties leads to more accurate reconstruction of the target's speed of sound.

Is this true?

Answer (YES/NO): YES